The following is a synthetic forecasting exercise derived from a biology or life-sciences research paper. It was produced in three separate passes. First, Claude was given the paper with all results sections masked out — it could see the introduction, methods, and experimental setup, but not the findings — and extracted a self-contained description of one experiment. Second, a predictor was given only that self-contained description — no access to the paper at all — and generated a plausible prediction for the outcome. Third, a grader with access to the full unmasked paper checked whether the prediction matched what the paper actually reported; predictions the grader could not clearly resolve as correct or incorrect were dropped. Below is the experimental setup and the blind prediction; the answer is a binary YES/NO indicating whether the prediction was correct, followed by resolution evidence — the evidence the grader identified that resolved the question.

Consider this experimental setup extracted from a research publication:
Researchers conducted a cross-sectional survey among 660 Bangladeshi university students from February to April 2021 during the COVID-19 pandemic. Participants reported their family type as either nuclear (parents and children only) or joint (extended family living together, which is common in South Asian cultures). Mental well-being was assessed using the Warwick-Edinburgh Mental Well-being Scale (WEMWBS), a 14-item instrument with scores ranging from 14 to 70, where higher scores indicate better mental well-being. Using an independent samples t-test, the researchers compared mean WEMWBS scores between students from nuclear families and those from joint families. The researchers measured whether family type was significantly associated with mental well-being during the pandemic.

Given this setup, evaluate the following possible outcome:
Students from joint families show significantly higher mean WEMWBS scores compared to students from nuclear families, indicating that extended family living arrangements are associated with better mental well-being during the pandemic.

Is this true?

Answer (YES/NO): NO